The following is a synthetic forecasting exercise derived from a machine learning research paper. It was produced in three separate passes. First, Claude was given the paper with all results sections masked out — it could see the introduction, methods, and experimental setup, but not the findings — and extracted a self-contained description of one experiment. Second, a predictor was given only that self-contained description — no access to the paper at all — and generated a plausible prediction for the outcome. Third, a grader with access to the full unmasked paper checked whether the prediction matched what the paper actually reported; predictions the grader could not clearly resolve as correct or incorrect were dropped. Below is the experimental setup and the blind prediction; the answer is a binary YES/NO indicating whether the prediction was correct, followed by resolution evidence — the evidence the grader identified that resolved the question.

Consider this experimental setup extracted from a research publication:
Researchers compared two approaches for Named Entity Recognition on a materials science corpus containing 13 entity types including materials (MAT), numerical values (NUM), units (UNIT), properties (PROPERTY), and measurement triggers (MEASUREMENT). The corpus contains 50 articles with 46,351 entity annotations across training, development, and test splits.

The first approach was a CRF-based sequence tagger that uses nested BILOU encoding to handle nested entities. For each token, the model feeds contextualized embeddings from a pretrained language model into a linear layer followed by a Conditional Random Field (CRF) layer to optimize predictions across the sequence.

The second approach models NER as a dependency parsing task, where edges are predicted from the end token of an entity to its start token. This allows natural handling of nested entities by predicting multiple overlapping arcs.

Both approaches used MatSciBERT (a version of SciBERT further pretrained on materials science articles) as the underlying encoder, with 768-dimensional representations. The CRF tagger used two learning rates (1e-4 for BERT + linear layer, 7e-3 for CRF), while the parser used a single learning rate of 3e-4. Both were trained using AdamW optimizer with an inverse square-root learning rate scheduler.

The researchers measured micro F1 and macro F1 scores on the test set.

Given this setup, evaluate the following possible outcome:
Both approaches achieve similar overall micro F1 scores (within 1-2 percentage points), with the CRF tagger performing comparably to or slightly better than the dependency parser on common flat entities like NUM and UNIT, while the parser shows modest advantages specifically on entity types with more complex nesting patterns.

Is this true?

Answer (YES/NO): NO